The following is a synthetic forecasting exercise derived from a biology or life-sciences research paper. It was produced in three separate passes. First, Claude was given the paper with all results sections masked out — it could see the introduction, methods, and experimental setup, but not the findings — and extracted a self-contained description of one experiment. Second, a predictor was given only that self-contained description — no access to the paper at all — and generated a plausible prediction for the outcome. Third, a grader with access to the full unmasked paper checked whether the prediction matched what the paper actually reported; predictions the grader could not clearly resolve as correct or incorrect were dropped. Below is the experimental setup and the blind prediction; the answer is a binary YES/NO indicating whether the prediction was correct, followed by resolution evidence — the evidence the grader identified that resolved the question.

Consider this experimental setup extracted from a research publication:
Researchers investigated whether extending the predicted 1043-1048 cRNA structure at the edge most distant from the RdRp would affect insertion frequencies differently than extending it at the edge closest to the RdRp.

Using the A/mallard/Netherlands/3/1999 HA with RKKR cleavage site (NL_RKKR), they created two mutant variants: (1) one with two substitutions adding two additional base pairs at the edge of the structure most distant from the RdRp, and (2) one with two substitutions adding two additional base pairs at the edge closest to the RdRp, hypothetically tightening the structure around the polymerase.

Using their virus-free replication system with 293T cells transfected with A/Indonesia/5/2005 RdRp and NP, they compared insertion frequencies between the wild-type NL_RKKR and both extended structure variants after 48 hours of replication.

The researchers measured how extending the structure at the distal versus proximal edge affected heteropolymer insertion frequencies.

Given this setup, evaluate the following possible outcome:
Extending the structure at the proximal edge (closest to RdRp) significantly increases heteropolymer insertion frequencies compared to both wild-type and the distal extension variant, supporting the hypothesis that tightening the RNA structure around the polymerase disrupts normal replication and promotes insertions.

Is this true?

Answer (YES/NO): YES